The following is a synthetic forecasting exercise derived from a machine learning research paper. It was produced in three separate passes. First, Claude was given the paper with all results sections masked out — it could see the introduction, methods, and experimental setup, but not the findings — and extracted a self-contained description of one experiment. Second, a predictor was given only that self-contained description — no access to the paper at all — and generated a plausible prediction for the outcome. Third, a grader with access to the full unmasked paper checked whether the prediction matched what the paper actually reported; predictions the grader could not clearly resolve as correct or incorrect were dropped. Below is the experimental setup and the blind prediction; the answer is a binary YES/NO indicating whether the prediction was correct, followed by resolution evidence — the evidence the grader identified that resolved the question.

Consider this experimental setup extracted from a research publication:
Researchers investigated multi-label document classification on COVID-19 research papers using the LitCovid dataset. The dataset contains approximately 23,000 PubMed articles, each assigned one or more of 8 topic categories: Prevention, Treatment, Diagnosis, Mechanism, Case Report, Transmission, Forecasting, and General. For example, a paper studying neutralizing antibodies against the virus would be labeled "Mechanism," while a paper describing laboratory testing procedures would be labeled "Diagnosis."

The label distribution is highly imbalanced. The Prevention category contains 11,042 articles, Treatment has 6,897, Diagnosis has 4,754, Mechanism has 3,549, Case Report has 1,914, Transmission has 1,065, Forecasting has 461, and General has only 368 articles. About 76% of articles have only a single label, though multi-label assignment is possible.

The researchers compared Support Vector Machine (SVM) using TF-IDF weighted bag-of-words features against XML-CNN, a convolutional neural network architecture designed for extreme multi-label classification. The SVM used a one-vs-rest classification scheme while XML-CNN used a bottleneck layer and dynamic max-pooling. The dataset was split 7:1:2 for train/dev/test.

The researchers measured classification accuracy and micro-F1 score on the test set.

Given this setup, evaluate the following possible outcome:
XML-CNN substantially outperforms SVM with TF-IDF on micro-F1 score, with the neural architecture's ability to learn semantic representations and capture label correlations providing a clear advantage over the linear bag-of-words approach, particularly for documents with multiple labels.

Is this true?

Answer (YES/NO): NO